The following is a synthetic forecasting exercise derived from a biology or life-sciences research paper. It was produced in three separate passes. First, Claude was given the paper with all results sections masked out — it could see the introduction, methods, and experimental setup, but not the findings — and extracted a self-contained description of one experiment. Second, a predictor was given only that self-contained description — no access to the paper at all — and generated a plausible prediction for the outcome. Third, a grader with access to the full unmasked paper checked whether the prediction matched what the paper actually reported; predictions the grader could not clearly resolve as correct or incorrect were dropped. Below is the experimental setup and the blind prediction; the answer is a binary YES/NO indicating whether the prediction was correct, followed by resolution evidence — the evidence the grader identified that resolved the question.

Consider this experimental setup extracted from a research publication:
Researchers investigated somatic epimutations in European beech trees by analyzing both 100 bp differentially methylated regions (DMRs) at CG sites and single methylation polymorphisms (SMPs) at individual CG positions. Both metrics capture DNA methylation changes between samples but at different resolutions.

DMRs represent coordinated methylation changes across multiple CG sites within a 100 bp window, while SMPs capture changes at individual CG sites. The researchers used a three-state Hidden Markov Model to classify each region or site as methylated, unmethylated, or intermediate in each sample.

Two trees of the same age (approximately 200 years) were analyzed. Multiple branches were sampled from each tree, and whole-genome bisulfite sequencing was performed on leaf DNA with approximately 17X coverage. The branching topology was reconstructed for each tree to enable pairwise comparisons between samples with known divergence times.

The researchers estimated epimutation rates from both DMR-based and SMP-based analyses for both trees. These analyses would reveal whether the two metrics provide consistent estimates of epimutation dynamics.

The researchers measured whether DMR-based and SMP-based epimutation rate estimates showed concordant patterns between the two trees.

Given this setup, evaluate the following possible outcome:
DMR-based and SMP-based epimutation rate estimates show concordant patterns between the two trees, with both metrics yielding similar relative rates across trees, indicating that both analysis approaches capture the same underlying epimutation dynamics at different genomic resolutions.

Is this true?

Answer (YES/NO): YES